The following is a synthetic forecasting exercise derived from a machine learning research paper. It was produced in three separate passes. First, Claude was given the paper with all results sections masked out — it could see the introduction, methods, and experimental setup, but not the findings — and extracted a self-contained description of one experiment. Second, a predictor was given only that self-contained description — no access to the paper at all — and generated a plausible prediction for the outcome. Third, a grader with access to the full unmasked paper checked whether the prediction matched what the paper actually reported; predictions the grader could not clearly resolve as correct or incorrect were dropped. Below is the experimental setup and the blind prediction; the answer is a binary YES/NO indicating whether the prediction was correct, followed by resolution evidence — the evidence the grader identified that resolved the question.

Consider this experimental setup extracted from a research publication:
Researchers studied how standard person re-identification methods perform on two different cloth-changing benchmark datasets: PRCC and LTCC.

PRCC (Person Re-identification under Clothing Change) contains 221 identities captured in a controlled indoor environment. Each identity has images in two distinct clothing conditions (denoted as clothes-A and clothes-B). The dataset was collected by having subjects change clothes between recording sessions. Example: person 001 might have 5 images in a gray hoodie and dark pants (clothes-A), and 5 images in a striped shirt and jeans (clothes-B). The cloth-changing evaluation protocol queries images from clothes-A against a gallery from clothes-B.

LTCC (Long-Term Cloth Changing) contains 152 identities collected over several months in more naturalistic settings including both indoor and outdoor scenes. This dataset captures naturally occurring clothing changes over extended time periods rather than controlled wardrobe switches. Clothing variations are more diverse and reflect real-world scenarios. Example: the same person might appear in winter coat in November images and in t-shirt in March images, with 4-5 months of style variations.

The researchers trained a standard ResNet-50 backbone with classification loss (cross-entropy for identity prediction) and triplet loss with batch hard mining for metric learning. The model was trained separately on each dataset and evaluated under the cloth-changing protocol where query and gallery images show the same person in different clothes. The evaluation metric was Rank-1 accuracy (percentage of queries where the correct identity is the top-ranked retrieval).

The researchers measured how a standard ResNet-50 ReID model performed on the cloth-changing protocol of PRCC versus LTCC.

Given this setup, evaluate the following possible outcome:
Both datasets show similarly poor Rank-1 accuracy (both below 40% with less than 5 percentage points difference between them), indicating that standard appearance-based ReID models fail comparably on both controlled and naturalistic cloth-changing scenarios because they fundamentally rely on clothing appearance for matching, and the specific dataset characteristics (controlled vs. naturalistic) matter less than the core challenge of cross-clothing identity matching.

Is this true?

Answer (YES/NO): YES